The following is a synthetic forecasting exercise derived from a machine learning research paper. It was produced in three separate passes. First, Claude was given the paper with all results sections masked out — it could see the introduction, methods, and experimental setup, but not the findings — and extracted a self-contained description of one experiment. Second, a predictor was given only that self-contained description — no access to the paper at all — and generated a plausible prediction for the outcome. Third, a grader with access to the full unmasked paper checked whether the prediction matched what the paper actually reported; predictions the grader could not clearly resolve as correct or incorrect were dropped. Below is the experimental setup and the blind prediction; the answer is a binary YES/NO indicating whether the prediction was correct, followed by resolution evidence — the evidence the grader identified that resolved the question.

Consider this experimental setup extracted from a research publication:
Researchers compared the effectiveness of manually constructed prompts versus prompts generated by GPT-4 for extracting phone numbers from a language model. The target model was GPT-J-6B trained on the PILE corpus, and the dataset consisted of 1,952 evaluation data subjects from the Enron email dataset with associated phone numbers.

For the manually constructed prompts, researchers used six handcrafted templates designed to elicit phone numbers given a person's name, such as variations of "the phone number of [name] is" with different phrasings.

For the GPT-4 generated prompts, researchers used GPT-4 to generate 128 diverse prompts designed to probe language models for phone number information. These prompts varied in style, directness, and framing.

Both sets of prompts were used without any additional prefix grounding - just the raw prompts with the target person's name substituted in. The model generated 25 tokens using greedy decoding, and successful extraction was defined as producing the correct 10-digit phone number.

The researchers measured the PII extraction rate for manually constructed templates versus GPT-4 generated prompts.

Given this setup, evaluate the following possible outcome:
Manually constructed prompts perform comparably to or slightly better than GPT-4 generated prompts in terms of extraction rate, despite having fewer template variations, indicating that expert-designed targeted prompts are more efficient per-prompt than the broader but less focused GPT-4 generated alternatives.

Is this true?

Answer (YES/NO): NO